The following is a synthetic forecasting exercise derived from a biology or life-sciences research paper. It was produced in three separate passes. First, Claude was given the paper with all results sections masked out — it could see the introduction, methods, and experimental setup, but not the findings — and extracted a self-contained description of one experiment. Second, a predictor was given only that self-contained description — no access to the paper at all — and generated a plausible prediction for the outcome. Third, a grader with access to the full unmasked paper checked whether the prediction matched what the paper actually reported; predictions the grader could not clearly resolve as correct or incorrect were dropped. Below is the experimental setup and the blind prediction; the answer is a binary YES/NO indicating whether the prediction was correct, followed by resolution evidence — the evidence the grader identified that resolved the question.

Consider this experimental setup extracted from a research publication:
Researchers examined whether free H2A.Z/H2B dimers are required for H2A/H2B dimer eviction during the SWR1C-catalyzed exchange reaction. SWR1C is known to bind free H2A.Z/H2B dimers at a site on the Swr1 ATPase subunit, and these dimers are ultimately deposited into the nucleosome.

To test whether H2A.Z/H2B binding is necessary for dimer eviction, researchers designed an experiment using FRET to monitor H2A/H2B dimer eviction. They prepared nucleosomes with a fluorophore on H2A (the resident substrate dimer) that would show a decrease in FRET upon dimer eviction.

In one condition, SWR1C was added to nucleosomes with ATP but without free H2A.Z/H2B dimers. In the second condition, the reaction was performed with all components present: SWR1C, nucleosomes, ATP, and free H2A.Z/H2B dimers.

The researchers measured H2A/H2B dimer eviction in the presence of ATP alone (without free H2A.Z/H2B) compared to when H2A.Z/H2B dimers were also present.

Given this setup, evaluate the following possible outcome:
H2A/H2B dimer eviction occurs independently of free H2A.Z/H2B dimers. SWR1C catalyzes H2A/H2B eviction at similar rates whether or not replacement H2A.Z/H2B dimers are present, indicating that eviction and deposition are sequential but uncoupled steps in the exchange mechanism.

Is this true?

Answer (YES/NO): NO